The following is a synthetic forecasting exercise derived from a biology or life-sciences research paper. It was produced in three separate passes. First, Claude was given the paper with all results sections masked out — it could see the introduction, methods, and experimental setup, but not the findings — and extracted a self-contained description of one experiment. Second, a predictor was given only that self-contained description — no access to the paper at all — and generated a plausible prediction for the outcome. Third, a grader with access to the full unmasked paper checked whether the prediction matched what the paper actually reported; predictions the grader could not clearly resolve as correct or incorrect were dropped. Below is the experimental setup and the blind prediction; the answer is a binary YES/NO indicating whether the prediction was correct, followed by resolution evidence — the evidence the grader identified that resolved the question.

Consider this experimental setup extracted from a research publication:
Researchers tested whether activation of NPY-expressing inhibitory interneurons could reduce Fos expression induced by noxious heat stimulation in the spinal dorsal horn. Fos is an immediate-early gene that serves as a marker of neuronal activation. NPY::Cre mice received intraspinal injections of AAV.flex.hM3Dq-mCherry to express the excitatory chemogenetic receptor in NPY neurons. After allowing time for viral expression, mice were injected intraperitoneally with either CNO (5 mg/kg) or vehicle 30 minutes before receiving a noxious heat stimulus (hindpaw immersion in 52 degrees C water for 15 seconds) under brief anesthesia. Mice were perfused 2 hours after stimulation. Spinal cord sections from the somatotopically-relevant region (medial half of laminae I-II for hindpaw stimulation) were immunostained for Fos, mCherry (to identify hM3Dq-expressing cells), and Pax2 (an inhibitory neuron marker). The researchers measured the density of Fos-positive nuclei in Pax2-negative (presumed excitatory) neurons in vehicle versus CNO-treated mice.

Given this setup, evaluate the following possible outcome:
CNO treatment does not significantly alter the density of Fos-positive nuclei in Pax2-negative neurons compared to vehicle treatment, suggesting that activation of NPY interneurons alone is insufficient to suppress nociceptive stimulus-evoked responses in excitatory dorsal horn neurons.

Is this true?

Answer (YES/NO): NO